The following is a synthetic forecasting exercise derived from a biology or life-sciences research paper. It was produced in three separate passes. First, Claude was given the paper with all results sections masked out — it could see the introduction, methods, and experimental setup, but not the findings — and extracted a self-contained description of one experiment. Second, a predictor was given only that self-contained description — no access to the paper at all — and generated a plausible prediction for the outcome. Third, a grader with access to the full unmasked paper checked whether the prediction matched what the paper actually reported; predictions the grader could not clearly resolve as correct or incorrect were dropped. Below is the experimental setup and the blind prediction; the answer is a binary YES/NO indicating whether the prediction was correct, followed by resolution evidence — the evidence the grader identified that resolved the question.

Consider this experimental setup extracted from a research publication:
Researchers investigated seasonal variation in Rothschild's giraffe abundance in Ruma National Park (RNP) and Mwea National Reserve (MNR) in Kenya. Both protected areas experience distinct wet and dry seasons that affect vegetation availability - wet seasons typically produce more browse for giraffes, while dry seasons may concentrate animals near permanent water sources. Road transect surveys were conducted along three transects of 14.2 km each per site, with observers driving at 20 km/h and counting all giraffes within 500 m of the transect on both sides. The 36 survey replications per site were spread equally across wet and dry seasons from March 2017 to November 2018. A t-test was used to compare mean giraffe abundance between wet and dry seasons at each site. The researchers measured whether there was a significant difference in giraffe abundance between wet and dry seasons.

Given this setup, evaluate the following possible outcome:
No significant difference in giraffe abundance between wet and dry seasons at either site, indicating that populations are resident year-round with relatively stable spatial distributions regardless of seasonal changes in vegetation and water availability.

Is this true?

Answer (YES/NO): NO